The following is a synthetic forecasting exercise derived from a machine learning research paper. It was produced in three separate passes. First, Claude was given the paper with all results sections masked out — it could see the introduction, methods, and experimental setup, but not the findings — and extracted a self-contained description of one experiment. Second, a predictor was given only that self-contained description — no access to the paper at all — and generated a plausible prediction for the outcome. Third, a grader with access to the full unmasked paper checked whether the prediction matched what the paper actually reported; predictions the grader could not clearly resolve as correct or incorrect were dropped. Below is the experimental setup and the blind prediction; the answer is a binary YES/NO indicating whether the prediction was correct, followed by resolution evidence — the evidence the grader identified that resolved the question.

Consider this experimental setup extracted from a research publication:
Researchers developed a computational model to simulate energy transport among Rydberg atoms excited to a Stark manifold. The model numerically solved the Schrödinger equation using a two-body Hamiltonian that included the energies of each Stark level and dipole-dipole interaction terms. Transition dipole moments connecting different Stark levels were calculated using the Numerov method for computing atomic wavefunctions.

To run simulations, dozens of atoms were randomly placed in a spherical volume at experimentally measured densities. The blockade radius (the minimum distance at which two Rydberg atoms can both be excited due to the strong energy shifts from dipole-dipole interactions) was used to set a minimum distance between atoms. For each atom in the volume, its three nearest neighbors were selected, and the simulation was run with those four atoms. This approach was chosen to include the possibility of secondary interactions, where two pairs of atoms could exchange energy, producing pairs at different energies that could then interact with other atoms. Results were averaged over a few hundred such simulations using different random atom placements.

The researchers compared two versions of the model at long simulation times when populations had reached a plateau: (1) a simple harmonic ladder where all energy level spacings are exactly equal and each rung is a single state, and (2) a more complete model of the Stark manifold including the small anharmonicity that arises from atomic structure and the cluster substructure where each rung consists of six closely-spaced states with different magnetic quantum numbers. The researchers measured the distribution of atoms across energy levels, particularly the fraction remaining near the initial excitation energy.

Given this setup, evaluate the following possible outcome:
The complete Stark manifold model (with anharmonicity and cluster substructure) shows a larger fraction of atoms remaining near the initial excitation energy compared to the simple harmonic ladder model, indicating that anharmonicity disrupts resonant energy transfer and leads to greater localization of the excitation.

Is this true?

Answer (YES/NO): NO